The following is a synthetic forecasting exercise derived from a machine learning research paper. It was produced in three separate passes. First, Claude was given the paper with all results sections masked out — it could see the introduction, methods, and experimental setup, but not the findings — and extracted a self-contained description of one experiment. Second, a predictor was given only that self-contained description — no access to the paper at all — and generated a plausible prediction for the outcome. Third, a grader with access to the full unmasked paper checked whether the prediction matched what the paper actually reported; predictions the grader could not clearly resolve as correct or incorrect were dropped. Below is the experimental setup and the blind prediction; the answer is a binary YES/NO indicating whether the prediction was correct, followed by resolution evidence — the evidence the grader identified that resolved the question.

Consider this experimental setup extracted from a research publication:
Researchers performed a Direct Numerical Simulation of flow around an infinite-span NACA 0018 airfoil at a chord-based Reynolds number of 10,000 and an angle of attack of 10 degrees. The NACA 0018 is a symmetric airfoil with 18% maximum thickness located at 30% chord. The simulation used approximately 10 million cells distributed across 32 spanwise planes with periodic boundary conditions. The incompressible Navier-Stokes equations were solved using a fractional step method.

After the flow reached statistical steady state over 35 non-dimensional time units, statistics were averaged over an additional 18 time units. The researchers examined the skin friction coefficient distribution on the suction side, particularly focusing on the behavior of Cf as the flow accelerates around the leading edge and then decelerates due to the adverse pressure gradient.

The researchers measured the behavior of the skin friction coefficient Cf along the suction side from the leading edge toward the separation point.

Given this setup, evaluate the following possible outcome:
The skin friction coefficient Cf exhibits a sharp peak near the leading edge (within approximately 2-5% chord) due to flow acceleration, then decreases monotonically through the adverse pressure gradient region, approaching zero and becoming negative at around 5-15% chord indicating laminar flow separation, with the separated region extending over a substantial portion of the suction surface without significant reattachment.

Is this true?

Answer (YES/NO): NO